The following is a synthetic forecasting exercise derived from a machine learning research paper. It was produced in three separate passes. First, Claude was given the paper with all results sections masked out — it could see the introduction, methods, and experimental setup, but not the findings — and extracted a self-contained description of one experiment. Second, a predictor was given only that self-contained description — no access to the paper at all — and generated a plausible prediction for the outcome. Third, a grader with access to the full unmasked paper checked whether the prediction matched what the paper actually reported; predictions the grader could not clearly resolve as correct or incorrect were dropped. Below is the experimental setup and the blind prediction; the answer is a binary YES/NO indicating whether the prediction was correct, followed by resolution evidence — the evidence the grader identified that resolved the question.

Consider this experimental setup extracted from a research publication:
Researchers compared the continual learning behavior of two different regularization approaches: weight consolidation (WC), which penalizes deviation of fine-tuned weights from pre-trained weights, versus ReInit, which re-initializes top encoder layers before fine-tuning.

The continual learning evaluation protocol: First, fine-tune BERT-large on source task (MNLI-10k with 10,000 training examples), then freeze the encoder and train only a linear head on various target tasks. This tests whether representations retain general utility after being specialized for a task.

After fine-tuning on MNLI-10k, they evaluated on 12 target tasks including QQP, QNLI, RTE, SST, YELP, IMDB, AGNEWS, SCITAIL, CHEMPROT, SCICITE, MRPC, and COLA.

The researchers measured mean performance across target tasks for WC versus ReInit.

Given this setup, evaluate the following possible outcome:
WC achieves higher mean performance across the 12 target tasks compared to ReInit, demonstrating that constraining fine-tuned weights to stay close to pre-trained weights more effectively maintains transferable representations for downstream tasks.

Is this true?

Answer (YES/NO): NO